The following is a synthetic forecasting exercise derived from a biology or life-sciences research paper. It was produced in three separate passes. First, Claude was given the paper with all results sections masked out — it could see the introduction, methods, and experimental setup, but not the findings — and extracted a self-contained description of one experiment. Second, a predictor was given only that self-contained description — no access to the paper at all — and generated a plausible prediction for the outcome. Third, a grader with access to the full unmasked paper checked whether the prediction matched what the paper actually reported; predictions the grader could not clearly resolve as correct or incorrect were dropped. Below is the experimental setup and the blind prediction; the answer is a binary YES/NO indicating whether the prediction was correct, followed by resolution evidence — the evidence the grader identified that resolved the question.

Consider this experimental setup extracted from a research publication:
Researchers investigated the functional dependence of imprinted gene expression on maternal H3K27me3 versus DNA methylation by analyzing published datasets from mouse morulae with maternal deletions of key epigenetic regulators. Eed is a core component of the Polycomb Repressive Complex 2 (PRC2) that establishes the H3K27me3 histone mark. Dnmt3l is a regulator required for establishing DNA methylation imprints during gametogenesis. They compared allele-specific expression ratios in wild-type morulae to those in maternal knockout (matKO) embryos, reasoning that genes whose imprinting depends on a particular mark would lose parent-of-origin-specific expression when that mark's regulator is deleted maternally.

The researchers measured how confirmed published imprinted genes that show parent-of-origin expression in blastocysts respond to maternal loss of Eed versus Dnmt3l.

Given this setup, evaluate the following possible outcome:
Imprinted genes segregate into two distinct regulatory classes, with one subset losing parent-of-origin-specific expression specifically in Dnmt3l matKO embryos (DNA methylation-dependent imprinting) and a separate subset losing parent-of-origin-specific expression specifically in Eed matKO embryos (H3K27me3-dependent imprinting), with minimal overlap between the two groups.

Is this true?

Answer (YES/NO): NO